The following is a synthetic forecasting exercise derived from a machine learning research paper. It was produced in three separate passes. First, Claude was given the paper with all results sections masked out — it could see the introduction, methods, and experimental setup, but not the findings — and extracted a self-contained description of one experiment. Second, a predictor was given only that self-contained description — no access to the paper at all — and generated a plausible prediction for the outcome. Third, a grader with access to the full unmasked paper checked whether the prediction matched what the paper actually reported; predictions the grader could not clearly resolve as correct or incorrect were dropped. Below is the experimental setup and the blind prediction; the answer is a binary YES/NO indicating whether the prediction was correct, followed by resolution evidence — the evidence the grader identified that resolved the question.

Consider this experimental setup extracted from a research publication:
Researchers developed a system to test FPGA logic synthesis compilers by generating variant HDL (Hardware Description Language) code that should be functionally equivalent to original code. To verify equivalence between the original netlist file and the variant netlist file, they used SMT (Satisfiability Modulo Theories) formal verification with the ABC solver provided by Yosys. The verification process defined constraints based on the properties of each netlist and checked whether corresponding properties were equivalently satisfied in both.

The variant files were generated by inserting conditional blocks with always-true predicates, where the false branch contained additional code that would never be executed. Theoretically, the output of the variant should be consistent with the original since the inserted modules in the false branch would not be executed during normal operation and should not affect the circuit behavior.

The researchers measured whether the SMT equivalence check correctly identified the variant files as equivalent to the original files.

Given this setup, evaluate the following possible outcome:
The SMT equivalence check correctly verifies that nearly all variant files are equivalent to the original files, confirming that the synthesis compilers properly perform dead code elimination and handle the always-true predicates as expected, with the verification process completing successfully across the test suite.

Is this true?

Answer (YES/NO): NO